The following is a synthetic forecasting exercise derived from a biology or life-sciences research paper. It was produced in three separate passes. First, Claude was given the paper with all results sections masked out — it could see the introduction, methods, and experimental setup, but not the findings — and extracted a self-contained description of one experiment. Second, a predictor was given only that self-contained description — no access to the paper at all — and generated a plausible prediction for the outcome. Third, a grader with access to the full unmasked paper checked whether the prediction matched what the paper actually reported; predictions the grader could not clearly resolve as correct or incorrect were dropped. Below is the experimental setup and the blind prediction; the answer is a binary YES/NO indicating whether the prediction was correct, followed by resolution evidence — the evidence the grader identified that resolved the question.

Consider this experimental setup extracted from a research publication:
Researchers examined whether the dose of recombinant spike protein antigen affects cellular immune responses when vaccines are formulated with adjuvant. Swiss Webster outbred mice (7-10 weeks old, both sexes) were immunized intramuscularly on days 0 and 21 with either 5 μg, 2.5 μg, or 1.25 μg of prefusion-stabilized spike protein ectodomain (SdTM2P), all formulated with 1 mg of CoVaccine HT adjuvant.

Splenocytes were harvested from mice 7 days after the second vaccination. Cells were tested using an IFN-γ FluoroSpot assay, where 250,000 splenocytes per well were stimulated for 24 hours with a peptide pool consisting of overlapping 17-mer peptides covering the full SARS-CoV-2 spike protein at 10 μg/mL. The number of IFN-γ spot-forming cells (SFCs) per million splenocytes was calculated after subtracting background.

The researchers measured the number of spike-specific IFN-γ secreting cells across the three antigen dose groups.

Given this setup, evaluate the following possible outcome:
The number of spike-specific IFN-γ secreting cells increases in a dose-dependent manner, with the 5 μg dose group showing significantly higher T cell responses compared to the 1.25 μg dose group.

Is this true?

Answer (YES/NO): NO